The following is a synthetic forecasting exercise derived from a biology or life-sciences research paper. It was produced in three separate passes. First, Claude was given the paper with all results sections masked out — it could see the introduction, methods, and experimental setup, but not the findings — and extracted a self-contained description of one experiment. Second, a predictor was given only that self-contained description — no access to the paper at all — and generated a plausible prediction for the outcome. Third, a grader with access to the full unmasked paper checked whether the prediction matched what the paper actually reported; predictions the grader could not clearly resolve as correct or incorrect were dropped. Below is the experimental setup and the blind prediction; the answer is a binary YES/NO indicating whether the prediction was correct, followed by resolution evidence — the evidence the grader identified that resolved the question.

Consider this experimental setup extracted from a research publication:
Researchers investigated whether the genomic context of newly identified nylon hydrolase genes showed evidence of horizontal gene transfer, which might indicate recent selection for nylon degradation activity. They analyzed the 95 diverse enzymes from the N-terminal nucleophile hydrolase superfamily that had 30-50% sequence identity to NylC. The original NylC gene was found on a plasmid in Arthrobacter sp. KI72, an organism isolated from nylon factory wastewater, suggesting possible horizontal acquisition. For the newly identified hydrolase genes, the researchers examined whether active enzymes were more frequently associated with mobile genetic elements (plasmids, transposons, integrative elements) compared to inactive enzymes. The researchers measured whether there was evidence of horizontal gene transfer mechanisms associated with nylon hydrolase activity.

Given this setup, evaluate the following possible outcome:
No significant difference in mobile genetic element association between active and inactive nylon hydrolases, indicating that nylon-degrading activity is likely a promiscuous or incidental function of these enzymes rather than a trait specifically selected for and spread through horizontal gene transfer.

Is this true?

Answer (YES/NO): YES